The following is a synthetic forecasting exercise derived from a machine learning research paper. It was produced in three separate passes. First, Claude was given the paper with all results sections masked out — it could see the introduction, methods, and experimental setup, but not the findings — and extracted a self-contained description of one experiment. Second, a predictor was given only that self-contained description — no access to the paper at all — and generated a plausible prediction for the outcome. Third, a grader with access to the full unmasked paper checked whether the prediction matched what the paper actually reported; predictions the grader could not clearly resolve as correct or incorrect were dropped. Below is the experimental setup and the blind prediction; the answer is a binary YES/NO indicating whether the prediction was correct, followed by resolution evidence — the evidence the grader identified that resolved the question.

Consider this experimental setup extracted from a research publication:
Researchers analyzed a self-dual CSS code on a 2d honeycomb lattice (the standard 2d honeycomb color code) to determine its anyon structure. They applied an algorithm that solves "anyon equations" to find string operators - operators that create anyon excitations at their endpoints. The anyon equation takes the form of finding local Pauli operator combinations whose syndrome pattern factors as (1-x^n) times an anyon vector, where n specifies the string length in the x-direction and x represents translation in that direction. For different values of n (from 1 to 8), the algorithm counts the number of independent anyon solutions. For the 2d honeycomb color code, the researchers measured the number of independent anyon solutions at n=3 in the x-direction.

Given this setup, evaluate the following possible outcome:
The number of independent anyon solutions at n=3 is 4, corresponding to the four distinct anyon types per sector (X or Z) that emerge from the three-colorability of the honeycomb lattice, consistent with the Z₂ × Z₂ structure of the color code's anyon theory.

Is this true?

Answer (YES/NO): YES